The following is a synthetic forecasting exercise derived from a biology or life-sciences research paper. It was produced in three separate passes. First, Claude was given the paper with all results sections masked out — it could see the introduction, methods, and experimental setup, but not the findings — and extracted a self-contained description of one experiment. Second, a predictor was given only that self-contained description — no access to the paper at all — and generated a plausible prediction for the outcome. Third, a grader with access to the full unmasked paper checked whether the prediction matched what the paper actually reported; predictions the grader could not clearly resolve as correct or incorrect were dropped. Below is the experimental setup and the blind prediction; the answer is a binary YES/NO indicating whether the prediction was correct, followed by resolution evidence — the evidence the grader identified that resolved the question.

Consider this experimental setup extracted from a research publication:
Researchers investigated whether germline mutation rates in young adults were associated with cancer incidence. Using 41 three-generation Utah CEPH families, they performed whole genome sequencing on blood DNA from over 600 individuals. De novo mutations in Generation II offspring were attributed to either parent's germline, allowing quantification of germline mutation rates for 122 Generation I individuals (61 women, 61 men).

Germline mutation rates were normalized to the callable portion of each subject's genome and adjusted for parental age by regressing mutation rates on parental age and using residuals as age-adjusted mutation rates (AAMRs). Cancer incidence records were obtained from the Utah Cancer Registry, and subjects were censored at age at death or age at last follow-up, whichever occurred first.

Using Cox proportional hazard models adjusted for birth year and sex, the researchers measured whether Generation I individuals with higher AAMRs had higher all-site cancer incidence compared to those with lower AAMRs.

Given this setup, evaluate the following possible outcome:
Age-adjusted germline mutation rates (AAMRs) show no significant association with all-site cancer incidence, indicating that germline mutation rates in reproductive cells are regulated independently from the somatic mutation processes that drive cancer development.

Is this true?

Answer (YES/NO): YES